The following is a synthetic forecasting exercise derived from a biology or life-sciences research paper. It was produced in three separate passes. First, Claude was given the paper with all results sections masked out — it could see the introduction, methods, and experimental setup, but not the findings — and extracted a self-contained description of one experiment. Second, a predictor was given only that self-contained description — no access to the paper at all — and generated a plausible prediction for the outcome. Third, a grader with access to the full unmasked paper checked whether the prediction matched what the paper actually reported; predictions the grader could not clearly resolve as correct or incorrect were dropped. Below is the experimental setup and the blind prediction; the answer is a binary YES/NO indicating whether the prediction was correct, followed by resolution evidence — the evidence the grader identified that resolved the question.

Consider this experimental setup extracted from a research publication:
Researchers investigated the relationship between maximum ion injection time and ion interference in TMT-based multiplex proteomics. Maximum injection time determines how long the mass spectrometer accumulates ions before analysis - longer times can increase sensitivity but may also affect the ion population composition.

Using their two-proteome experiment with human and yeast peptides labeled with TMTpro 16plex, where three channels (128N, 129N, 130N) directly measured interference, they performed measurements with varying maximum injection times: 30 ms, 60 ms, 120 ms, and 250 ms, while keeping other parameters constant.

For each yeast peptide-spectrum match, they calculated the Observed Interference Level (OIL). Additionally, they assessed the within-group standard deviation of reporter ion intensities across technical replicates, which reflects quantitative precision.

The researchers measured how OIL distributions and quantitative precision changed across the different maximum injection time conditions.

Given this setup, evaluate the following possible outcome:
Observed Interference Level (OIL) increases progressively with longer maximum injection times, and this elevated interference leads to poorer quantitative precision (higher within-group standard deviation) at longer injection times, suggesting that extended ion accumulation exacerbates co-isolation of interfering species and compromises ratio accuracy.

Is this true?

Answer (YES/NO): NO